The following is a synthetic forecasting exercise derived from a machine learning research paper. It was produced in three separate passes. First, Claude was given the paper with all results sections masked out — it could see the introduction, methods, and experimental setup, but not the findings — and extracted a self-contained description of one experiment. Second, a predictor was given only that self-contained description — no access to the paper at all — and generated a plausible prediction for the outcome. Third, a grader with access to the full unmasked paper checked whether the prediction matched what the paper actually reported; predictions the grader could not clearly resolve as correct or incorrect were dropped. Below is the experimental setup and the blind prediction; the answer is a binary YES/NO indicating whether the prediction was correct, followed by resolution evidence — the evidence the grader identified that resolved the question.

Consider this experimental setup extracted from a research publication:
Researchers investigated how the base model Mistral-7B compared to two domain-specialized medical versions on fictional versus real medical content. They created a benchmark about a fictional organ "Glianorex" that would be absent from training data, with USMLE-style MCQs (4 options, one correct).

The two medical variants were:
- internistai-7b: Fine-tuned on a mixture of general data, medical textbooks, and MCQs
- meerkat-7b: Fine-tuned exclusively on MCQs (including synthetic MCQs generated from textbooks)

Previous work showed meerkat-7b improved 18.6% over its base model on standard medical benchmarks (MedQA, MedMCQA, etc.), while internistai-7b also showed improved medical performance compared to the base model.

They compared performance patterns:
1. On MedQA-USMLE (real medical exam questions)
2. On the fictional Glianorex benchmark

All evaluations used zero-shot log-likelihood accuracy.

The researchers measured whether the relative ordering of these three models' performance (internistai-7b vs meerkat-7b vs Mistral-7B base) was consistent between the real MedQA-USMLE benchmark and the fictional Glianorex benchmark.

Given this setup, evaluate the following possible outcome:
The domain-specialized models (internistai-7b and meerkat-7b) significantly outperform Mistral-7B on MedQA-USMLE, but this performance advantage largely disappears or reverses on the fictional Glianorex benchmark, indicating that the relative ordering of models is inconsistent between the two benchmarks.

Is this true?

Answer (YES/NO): NO